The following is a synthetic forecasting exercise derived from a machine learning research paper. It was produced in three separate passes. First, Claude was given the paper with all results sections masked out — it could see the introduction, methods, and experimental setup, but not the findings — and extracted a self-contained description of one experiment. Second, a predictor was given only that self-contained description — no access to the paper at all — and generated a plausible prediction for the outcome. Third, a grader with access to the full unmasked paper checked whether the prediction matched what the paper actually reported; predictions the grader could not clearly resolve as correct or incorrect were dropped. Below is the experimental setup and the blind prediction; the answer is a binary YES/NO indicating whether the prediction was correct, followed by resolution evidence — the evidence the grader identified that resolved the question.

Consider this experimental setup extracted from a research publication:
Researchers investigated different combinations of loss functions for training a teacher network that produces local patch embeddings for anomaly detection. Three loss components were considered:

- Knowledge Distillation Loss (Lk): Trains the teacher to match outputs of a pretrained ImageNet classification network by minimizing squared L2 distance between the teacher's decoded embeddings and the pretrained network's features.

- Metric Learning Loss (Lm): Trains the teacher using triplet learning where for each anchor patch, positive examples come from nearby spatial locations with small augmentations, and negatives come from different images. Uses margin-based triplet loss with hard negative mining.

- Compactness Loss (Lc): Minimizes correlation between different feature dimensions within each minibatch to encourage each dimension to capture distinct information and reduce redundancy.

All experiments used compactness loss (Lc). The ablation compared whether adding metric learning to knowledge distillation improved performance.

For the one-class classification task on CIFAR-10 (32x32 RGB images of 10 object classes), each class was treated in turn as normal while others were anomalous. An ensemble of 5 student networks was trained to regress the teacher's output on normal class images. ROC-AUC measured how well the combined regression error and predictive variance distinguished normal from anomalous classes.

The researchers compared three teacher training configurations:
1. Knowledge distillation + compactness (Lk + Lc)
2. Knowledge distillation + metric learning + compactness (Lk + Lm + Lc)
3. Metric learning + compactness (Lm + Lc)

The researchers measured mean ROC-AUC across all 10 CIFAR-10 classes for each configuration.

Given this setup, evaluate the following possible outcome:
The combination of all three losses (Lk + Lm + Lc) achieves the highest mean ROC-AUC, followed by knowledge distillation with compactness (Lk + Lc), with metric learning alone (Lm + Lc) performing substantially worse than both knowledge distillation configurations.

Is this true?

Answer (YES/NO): NO